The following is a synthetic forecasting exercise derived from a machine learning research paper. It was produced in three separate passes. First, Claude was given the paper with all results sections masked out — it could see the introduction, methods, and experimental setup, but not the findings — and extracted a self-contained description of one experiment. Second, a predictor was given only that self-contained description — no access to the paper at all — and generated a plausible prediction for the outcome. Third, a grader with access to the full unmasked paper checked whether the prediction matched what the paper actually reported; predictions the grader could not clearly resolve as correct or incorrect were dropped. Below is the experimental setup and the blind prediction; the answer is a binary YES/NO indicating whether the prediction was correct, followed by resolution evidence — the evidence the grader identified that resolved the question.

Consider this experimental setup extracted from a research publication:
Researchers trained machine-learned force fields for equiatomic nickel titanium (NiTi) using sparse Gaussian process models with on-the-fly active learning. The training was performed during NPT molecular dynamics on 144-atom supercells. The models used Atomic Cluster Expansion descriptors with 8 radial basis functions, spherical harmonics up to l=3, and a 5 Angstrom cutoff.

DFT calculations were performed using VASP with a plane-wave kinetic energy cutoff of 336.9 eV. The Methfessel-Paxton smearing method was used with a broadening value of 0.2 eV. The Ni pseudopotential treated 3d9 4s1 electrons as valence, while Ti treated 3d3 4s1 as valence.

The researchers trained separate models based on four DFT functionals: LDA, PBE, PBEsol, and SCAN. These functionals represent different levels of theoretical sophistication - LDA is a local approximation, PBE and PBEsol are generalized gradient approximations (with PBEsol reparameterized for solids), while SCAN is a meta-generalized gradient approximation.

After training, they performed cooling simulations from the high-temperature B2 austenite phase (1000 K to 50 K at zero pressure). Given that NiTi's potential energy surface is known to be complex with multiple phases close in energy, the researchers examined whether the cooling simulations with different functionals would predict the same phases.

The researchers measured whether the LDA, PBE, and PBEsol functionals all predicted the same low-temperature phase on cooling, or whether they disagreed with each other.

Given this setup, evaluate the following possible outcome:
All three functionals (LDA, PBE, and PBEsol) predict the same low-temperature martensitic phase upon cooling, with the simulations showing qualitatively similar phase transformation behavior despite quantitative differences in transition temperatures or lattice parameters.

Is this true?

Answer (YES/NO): NO